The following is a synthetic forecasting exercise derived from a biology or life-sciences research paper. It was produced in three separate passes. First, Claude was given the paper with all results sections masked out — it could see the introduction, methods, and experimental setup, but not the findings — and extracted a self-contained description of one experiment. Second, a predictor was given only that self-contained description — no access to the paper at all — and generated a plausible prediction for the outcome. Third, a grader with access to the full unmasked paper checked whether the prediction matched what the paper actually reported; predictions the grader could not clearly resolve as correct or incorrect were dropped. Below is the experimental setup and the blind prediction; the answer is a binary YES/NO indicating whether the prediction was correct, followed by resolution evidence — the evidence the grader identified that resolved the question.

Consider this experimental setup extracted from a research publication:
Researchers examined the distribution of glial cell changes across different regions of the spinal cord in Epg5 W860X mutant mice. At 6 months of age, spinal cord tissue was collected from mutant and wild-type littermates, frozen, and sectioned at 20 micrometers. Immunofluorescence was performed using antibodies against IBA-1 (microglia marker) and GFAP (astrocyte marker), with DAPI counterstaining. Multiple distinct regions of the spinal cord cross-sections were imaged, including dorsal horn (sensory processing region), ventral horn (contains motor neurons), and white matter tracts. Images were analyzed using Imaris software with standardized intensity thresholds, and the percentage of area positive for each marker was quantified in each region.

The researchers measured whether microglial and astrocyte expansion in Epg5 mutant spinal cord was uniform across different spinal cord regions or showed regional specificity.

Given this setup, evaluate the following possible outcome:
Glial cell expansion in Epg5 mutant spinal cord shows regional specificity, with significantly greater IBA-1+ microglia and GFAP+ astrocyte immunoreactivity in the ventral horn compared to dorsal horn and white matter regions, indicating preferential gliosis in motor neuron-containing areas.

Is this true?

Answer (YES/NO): NO